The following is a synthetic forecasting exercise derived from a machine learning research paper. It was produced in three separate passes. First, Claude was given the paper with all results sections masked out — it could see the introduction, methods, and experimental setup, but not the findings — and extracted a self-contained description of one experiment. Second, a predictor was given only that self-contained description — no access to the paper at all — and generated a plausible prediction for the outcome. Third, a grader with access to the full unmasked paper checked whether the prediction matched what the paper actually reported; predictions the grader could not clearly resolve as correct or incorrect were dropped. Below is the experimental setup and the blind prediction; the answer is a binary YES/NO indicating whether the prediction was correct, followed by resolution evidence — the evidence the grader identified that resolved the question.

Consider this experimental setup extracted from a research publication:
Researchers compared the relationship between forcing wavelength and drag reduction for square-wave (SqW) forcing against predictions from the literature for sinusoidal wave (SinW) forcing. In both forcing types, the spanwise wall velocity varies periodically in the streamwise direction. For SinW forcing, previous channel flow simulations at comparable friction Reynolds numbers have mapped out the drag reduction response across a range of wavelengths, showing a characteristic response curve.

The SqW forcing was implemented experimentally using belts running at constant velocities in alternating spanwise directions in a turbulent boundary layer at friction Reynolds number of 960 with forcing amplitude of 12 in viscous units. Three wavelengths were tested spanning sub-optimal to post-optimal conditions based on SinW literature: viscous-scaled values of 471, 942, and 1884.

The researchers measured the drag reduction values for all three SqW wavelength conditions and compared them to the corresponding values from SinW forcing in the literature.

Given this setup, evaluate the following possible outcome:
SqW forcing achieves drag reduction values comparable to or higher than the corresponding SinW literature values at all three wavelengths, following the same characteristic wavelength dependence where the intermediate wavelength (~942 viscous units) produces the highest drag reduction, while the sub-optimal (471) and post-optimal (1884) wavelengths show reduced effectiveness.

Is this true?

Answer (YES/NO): YES